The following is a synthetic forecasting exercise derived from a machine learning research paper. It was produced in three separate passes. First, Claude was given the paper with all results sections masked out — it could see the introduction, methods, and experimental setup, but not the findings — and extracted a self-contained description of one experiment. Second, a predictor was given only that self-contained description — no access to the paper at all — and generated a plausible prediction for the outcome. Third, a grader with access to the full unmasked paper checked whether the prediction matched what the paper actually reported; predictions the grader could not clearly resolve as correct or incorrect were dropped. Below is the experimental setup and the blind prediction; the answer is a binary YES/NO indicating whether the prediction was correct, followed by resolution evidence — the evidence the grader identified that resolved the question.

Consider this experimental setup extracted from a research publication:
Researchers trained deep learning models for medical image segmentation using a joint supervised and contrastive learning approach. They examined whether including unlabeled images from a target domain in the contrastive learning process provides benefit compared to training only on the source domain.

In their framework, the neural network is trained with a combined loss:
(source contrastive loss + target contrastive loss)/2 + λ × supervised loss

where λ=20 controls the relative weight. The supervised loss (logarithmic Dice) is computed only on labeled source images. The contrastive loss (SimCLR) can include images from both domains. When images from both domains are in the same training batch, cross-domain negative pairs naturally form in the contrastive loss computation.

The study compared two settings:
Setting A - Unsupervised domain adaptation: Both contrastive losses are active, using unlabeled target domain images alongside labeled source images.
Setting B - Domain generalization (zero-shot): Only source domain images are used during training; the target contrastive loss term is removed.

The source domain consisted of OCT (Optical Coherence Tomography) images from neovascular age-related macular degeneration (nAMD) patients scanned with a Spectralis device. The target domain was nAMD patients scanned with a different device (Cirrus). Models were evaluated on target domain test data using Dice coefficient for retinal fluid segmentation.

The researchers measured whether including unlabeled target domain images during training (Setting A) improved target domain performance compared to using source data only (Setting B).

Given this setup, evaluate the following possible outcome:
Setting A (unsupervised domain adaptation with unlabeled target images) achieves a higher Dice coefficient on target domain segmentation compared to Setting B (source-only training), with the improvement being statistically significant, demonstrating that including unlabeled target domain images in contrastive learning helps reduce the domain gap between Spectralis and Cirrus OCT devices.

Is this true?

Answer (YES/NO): NO